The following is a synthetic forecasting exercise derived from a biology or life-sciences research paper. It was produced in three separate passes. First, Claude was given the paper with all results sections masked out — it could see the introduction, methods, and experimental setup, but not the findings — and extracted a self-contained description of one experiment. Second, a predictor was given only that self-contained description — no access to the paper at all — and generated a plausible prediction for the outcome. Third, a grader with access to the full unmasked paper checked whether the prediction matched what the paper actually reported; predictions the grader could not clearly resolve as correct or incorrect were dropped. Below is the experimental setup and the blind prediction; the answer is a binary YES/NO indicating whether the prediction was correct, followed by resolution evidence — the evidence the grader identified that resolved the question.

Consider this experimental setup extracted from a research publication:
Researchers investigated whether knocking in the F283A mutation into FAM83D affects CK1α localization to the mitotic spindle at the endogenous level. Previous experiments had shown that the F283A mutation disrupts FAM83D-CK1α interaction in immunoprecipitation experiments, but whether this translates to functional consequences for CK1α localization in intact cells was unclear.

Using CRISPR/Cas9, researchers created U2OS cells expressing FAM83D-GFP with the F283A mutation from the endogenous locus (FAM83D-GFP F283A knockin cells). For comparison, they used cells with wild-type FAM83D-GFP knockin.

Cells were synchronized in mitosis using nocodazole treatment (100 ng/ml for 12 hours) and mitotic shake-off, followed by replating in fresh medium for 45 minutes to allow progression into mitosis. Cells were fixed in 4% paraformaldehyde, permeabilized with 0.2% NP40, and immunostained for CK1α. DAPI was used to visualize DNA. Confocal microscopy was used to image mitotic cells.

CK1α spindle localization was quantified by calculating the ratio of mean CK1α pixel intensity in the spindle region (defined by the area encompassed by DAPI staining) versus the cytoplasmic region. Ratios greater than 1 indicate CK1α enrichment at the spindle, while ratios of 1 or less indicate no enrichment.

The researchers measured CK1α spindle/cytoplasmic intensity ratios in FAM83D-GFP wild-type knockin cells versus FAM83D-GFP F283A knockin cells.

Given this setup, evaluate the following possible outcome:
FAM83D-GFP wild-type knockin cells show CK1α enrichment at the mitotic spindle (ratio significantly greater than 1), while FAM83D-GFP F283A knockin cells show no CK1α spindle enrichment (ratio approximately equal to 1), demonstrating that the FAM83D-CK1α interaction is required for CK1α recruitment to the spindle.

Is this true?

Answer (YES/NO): YES